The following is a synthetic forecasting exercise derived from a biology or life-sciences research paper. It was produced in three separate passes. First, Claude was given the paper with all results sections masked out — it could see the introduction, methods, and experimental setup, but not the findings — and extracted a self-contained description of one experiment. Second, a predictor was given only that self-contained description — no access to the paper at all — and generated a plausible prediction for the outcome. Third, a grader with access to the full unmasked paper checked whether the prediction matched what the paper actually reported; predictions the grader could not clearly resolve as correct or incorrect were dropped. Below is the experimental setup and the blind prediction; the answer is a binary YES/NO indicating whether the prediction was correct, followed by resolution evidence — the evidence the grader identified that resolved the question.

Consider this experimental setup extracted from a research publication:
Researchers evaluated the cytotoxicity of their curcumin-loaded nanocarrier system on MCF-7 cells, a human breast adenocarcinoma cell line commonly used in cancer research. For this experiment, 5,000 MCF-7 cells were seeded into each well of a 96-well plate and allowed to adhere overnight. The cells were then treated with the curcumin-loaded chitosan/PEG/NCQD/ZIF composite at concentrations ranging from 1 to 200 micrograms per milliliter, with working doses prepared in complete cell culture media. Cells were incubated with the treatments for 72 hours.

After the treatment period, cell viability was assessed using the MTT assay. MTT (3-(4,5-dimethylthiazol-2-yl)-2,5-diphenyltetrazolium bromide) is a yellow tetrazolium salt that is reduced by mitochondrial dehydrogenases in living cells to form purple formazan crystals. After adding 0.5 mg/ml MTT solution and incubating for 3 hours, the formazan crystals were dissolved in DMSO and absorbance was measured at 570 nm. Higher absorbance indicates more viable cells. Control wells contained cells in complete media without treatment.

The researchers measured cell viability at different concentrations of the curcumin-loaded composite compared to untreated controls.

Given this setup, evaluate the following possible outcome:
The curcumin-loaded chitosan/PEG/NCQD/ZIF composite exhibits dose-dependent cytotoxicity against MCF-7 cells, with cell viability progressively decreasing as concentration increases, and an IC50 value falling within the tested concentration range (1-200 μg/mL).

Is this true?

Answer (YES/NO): YES